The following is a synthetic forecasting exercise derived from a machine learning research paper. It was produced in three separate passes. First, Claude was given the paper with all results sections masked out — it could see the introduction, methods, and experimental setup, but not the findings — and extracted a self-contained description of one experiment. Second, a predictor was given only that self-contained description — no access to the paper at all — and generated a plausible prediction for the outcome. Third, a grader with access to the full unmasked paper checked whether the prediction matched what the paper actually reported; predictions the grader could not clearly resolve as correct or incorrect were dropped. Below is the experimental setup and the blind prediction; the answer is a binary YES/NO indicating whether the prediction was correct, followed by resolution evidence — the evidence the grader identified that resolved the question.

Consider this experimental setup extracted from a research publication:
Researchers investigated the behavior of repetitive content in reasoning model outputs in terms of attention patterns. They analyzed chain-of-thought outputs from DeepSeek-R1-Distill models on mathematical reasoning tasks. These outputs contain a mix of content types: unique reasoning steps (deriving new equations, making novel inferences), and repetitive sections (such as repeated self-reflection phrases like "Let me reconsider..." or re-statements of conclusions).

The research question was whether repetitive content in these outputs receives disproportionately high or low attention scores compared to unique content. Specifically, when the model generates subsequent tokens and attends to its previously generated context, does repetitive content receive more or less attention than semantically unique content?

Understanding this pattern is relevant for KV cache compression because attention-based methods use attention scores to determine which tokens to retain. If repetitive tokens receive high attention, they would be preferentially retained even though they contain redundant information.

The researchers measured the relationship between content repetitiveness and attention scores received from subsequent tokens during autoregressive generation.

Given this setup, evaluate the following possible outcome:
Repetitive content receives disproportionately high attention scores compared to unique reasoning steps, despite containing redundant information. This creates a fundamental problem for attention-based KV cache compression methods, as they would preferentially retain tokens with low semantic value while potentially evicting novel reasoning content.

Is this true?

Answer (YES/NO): YES